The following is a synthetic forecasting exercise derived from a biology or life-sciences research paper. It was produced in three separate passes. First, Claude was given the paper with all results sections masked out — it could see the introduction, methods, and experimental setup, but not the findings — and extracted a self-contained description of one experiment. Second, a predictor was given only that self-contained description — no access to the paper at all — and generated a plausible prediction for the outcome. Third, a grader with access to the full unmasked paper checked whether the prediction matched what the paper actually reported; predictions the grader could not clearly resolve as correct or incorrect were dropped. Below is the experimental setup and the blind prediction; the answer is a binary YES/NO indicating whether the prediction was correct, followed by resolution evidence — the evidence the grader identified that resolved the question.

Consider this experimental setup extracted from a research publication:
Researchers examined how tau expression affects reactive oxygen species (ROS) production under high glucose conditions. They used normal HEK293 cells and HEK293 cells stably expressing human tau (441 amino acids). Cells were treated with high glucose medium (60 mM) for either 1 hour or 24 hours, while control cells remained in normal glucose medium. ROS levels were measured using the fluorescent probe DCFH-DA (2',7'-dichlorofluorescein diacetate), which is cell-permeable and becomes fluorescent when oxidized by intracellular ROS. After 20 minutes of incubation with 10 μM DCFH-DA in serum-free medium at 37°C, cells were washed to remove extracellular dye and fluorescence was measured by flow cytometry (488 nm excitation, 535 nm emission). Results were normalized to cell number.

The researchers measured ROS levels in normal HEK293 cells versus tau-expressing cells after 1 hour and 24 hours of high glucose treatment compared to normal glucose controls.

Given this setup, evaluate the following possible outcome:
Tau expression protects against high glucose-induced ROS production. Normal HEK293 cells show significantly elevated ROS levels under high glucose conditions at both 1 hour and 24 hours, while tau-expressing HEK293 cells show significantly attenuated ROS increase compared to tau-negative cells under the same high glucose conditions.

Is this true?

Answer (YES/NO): NO